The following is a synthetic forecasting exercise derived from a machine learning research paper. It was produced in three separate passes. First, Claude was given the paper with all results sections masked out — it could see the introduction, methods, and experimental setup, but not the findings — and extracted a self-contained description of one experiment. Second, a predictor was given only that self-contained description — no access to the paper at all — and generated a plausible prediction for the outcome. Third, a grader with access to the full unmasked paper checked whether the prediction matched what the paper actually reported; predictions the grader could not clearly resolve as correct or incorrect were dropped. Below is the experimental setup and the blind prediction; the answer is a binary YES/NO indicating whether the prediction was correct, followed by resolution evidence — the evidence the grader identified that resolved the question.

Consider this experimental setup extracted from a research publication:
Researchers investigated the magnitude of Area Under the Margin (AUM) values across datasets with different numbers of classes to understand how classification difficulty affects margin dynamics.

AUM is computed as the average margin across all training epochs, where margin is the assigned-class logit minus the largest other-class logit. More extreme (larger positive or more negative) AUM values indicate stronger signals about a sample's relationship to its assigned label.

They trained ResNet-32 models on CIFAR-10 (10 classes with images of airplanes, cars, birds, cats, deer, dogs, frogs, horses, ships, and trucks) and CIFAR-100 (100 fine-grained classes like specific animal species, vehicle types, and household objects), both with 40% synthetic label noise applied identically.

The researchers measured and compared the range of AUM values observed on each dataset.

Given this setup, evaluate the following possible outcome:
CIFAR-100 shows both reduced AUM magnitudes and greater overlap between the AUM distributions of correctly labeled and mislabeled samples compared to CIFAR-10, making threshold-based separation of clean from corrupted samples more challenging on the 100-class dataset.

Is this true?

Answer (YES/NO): NO